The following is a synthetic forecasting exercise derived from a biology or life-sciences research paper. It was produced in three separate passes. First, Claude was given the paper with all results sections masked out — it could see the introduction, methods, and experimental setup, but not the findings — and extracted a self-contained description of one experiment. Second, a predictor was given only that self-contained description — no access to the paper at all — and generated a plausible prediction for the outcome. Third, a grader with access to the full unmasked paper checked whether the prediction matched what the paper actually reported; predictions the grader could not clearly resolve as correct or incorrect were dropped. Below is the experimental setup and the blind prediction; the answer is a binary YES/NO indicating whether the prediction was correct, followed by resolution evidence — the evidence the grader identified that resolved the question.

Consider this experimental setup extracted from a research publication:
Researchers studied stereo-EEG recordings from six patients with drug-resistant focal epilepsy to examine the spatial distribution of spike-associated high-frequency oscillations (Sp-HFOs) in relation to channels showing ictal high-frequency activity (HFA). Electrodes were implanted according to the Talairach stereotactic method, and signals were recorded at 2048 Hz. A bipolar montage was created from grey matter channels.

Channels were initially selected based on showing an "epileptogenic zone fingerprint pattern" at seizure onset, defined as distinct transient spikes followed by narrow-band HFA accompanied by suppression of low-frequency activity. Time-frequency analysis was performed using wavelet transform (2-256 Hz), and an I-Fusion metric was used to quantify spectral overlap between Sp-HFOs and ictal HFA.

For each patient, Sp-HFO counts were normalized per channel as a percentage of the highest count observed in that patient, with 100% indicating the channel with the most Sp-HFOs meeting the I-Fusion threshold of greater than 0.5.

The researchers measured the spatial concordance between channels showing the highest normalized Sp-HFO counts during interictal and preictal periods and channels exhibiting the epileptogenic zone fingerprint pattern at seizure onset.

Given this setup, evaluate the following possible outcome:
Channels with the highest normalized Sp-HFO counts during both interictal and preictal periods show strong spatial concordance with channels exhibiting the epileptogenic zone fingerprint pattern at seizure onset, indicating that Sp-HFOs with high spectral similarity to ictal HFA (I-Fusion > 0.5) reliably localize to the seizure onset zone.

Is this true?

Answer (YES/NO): YES